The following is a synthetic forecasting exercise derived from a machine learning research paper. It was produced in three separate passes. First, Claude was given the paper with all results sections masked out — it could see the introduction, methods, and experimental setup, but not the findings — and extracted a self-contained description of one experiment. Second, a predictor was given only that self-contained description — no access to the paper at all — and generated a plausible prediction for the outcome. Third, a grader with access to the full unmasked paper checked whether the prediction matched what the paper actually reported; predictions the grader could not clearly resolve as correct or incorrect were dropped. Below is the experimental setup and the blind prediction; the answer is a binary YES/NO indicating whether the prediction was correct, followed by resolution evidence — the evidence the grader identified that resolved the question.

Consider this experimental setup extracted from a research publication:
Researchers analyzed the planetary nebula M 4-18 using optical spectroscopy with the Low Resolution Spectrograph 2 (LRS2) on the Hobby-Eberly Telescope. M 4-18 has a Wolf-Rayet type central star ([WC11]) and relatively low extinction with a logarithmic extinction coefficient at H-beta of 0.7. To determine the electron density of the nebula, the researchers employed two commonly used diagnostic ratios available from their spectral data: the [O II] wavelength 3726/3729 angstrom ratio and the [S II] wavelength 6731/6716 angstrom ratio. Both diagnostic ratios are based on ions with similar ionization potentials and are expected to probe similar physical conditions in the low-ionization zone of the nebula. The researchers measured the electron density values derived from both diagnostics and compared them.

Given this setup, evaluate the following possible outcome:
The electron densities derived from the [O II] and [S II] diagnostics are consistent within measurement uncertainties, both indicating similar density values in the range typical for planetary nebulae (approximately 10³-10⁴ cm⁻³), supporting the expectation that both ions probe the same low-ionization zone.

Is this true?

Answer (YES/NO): NO